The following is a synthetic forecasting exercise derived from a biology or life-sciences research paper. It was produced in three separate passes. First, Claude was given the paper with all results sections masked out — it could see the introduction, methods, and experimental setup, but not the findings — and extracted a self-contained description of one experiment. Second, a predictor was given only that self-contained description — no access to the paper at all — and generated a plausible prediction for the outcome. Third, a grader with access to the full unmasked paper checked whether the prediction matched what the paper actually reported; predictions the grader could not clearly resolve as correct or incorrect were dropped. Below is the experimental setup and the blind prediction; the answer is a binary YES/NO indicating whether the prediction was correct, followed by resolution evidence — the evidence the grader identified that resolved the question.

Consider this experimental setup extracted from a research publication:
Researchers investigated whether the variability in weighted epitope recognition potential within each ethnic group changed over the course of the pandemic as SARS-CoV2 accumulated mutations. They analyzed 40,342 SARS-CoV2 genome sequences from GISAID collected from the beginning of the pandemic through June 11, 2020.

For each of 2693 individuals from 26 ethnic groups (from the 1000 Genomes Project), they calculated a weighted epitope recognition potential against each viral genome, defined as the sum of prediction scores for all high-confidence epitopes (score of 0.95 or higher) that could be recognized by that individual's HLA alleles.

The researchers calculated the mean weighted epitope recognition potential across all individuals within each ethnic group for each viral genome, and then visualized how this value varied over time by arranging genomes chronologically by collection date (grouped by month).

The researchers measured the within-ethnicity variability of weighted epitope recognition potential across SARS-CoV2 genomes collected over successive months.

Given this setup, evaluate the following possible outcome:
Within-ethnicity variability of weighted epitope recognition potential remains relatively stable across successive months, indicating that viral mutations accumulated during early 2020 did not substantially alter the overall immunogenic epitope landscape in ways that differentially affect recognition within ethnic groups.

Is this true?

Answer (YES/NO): YES